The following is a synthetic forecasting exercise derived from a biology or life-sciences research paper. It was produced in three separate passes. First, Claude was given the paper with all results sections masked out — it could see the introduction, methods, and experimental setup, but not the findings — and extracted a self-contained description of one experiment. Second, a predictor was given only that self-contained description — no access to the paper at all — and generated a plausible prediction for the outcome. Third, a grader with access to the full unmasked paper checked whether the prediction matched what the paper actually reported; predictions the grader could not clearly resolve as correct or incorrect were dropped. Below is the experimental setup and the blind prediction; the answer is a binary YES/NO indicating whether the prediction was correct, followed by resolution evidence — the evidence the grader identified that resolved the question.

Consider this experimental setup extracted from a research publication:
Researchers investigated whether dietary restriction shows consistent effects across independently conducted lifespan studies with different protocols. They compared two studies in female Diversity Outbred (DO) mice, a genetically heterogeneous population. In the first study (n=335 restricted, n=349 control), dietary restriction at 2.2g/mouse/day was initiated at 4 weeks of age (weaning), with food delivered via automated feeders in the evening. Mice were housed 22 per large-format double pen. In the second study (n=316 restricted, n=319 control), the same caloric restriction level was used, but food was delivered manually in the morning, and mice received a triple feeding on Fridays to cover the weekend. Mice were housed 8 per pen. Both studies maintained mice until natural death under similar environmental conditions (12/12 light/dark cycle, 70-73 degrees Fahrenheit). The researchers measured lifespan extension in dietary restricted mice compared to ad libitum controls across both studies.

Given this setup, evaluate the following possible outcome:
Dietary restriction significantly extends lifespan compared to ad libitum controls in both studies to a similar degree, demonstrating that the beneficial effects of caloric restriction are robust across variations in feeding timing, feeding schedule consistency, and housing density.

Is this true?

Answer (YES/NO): NO